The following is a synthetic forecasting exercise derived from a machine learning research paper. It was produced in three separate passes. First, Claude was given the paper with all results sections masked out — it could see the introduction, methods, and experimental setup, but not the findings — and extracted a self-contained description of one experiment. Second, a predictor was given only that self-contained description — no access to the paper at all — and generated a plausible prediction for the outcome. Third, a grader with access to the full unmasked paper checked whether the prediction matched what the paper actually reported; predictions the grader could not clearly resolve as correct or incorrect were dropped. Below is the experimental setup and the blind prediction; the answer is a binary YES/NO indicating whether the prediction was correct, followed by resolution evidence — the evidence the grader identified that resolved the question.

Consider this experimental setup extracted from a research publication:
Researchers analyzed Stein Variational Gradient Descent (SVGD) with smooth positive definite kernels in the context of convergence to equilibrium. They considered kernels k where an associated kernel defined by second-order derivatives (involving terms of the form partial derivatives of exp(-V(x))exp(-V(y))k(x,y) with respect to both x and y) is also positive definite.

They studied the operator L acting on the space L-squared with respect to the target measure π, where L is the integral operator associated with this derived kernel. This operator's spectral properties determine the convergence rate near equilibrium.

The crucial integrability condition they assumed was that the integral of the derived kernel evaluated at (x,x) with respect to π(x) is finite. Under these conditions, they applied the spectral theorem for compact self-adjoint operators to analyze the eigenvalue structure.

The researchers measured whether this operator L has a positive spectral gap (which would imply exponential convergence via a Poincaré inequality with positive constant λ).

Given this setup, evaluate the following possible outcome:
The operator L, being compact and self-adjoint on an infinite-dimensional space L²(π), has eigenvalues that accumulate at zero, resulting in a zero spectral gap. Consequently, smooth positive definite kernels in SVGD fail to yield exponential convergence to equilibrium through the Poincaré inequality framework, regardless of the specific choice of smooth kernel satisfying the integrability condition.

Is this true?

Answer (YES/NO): YES